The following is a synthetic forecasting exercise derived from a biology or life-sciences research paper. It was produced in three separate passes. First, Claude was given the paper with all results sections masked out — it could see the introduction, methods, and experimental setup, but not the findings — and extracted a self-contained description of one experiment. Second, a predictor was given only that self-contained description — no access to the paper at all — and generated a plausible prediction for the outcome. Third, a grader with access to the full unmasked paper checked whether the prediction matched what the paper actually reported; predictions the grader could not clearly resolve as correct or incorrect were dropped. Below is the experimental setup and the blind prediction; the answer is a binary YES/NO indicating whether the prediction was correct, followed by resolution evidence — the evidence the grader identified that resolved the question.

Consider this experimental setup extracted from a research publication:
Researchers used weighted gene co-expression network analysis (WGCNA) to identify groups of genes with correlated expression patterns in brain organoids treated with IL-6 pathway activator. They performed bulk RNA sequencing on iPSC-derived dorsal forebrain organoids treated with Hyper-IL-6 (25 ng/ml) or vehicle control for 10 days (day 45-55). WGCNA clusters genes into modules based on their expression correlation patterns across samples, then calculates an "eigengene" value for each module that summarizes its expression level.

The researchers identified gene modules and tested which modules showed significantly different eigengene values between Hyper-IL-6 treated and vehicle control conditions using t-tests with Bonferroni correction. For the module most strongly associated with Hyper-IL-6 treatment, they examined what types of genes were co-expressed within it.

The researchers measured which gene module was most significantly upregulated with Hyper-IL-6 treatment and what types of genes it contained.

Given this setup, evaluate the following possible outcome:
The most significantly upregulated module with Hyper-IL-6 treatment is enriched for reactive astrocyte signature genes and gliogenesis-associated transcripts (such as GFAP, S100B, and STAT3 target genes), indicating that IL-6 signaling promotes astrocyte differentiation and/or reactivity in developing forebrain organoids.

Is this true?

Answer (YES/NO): NO